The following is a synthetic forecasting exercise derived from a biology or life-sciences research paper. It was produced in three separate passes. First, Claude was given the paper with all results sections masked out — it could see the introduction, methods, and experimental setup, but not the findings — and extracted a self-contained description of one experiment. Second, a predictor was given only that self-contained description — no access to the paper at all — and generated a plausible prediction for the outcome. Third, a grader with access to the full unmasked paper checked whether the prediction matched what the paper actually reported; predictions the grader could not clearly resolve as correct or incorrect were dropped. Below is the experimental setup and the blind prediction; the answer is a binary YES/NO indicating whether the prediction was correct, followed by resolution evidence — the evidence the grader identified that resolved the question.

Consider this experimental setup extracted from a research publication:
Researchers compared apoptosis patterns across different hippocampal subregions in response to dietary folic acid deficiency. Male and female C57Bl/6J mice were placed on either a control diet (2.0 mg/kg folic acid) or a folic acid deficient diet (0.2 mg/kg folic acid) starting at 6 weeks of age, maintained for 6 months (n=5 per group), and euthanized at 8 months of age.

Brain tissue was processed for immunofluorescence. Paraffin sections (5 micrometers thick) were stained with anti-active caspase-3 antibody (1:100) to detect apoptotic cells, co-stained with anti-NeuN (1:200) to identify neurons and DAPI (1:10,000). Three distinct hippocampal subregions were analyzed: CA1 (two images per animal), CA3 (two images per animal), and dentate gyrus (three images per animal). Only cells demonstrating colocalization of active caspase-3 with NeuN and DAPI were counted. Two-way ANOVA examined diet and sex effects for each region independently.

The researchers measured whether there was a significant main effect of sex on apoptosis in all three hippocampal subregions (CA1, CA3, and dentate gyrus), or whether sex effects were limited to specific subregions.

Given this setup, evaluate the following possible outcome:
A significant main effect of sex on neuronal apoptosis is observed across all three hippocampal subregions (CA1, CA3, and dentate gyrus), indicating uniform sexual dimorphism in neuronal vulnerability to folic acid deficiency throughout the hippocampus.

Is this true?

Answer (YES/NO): NO